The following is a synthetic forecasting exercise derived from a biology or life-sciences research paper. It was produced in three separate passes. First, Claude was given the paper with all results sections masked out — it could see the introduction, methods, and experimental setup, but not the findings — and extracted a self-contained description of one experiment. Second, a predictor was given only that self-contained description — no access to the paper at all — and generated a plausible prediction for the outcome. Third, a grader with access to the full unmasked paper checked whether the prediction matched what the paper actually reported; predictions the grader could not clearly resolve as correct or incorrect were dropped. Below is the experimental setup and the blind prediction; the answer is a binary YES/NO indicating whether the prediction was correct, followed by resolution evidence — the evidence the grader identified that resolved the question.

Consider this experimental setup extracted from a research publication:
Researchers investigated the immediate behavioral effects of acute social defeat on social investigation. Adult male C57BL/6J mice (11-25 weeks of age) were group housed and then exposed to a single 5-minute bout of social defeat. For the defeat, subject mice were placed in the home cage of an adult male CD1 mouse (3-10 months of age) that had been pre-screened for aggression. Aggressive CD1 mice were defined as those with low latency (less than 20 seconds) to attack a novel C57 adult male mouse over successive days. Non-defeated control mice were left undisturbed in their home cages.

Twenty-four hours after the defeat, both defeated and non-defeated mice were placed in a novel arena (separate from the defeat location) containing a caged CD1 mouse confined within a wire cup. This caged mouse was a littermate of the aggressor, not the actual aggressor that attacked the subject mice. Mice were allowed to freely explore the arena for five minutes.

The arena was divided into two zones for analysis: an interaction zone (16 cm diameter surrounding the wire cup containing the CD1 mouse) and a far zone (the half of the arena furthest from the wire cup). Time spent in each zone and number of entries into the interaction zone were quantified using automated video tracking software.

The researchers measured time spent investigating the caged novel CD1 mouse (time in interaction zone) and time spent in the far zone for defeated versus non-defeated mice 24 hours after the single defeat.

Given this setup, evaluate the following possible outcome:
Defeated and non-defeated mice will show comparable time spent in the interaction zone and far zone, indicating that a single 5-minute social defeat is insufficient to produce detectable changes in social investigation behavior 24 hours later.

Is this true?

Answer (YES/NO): NO